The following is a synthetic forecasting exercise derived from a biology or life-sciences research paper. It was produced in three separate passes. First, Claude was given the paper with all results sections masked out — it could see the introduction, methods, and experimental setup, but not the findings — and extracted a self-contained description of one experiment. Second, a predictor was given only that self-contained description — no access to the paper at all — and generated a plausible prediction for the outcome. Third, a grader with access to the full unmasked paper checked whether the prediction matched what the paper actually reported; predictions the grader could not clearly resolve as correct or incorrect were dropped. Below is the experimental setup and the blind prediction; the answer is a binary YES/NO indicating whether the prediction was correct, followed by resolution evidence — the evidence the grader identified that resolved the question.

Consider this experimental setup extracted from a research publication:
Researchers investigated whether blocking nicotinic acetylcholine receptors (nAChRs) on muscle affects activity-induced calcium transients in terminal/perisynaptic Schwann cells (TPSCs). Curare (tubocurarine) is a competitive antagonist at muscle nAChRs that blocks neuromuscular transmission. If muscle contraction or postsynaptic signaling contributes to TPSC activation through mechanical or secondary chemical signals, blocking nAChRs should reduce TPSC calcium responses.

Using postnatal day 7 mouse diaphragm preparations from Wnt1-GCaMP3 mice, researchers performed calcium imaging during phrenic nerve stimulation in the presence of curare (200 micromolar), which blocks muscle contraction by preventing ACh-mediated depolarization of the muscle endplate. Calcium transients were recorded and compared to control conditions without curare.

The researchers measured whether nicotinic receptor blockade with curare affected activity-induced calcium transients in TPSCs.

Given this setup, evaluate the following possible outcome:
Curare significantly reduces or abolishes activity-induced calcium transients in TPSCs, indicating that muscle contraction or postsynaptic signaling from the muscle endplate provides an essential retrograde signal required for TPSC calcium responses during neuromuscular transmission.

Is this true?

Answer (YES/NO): NO